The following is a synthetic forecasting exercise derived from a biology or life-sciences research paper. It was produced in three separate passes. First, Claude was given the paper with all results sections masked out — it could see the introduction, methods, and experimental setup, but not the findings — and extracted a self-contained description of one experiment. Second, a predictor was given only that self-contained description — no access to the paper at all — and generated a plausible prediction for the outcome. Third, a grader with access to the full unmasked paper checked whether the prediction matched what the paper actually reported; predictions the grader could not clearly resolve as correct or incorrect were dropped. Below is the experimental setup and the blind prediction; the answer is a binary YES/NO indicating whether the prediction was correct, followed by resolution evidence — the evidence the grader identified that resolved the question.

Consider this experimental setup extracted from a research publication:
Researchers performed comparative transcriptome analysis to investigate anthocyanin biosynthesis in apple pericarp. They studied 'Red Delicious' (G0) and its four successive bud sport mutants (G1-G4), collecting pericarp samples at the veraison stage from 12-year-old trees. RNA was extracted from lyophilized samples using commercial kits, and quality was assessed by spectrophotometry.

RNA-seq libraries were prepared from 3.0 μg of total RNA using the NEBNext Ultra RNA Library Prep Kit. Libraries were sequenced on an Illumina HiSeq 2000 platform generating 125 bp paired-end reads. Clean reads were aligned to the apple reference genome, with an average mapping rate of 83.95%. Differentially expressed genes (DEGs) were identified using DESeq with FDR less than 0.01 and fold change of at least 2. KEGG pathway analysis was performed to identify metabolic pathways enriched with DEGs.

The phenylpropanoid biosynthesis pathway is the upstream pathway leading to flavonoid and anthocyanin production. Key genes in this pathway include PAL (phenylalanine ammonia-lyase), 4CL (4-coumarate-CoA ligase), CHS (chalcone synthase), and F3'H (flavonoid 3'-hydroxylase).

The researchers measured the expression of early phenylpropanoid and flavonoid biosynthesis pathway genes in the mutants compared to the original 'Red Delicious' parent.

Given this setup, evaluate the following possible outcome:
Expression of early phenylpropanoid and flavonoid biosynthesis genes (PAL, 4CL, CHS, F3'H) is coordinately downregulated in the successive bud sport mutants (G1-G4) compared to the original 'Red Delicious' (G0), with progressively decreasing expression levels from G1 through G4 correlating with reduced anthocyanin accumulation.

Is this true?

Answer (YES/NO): NO